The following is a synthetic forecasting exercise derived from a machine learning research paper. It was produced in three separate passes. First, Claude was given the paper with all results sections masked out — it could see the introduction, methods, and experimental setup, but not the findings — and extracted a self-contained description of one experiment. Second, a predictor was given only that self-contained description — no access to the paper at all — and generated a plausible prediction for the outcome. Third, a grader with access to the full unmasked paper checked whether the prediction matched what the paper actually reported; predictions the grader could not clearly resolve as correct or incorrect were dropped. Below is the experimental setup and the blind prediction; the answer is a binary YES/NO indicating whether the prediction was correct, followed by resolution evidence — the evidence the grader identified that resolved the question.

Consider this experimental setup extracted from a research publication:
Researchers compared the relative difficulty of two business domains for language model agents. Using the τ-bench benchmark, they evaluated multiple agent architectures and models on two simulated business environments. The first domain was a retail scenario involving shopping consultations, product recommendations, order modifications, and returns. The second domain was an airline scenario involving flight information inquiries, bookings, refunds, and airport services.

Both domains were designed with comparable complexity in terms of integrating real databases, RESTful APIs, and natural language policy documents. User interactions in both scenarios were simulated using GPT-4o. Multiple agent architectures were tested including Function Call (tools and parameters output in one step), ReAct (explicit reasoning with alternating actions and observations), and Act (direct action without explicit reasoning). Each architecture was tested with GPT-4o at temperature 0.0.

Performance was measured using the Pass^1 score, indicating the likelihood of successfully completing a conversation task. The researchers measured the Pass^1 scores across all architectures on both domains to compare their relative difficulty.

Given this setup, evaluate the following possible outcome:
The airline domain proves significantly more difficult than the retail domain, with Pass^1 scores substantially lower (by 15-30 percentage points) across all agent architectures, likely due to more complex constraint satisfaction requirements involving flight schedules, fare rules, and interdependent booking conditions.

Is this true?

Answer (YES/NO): NO